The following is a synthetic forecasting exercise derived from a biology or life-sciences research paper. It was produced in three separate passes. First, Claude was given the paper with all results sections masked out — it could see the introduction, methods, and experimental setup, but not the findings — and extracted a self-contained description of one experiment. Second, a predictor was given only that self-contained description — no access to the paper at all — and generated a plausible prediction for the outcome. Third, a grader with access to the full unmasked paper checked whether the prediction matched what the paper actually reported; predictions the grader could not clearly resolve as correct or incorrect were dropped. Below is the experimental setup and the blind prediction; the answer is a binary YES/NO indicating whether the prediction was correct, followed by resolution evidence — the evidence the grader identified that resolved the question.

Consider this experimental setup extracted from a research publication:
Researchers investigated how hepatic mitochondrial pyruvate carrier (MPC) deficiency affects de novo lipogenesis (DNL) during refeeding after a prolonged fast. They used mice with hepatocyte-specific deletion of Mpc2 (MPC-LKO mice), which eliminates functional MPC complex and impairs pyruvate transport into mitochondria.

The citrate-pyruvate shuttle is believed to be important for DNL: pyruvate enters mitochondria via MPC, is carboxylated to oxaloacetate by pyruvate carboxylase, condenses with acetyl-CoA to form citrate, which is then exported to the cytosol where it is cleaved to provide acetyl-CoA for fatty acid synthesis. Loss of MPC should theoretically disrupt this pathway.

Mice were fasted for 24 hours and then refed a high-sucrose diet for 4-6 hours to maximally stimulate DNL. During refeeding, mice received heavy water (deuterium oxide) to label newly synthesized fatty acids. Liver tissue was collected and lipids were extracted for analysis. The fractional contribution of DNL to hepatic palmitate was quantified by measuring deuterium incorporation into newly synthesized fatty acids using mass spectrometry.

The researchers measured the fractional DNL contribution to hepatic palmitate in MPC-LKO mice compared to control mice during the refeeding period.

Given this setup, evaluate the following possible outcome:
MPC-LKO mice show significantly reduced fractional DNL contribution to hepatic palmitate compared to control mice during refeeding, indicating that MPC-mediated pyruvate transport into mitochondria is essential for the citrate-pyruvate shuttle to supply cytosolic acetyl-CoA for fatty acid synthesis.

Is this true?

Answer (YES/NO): YES